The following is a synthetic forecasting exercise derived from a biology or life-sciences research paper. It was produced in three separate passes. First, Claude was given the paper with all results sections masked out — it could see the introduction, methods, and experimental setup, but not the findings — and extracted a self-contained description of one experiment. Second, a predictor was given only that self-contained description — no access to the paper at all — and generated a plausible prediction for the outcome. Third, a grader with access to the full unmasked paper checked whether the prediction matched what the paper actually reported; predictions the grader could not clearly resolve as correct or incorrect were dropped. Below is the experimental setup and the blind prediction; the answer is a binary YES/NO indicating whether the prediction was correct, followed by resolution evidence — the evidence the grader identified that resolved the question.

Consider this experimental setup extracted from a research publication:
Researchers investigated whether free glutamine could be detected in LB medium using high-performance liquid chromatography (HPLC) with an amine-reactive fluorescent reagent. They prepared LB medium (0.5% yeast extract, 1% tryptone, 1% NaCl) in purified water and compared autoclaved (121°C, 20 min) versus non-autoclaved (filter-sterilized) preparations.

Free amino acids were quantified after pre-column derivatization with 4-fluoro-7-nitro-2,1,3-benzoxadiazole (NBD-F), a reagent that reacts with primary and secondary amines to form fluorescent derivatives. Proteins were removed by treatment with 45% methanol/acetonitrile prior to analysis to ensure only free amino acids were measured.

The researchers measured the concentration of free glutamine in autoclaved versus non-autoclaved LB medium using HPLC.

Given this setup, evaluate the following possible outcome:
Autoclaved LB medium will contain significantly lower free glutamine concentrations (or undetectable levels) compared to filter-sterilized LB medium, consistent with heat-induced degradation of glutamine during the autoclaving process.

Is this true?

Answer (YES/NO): YES